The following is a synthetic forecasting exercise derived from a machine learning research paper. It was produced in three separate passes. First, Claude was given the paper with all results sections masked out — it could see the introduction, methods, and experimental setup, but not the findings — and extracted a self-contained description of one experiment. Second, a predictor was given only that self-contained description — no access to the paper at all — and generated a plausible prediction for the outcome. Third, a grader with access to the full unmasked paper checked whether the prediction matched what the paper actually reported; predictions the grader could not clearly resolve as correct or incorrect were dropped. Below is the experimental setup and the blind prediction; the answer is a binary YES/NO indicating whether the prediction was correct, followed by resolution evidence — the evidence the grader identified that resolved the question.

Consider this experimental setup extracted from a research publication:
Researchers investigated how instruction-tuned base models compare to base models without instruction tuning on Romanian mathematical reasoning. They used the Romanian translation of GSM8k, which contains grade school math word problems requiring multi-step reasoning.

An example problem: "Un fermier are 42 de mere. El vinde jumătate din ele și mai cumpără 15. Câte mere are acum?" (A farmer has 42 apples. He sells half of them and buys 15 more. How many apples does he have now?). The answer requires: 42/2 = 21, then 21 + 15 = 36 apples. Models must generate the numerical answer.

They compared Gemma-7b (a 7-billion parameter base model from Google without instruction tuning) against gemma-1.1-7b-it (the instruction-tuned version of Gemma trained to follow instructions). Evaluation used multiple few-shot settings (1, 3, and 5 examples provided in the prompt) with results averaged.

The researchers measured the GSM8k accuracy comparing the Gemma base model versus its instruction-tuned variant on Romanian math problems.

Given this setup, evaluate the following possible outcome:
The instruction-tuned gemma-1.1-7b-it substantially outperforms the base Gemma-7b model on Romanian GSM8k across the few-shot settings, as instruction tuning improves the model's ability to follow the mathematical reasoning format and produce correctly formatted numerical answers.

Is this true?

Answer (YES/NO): NO